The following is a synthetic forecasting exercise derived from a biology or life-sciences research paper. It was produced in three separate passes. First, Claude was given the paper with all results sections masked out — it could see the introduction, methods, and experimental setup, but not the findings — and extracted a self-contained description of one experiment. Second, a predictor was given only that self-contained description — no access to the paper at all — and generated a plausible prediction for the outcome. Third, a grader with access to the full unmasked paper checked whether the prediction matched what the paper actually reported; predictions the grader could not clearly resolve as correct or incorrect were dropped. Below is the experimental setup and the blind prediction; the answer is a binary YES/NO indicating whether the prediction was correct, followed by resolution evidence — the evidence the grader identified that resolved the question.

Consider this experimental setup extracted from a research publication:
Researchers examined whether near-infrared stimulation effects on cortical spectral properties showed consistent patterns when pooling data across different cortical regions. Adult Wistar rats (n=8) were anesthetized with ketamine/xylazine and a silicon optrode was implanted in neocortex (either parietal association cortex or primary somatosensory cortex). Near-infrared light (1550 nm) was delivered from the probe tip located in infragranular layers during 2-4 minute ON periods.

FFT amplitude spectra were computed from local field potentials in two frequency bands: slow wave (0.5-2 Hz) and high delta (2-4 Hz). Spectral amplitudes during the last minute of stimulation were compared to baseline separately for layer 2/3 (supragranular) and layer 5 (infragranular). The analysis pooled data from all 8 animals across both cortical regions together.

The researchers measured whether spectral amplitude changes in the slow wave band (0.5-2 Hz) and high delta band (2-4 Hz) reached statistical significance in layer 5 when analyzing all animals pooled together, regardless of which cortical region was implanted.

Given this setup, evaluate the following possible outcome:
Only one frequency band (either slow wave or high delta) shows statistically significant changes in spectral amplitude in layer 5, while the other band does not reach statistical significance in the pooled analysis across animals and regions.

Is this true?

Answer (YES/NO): NO